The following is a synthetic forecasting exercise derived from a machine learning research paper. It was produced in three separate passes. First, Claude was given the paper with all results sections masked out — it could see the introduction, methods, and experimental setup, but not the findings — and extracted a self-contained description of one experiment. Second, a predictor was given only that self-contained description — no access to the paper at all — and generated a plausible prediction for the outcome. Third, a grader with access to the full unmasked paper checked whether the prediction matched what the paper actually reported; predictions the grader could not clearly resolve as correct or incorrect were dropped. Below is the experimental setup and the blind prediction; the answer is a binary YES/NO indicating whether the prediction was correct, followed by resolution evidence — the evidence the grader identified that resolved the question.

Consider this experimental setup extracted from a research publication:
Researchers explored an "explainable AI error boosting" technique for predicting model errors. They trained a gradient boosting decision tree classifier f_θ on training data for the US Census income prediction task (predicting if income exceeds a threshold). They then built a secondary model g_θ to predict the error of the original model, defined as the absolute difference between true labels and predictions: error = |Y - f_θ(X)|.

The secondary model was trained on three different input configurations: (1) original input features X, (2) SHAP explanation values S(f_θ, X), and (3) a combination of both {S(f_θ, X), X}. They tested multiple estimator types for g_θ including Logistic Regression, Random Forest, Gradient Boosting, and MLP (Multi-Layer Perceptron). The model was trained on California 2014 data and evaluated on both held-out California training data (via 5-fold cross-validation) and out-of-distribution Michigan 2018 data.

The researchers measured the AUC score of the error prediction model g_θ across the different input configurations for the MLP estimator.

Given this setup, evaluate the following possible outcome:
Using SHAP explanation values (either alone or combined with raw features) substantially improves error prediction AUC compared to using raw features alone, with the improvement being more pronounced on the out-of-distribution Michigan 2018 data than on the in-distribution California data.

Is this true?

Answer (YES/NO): NO